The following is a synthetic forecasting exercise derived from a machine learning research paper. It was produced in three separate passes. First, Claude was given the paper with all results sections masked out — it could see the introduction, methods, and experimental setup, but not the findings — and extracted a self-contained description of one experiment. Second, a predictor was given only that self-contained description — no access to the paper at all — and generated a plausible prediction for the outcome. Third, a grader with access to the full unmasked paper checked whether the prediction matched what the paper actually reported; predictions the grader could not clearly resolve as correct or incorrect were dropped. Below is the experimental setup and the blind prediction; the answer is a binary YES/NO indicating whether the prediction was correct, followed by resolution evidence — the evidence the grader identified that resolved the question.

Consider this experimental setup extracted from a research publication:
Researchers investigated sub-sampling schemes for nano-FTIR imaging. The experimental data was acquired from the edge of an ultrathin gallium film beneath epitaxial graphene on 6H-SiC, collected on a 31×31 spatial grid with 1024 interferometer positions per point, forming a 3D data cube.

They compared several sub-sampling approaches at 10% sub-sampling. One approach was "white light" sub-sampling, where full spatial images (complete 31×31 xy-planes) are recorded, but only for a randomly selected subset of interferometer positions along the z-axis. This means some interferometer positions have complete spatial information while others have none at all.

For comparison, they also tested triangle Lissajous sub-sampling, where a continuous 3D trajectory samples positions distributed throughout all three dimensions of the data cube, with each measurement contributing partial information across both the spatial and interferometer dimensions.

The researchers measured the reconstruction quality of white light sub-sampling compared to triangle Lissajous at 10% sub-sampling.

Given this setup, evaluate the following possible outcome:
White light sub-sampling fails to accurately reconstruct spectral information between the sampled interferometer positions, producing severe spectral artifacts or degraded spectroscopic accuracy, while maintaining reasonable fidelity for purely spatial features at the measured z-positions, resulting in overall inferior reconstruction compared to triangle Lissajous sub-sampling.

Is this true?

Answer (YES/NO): YES